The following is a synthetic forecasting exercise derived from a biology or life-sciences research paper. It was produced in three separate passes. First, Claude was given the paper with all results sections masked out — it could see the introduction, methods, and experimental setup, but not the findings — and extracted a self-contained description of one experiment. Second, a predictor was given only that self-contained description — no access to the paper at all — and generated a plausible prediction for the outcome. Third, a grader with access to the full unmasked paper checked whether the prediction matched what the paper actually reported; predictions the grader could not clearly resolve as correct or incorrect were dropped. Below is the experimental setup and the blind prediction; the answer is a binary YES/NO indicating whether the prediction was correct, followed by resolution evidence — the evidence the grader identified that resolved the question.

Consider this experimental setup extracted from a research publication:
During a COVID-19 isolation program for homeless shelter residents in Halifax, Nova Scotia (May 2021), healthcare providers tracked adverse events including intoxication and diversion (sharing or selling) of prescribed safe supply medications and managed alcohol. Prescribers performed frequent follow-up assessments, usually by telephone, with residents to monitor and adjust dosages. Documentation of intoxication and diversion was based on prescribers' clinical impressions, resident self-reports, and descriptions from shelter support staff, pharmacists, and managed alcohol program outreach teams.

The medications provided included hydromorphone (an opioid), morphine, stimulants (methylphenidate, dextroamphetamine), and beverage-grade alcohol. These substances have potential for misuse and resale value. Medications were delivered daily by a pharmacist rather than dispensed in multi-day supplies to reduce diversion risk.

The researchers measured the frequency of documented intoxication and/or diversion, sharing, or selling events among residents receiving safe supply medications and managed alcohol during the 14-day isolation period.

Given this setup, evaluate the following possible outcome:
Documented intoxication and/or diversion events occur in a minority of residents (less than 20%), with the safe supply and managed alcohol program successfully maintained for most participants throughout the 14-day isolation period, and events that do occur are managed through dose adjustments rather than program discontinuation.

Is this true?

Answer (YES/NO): YES